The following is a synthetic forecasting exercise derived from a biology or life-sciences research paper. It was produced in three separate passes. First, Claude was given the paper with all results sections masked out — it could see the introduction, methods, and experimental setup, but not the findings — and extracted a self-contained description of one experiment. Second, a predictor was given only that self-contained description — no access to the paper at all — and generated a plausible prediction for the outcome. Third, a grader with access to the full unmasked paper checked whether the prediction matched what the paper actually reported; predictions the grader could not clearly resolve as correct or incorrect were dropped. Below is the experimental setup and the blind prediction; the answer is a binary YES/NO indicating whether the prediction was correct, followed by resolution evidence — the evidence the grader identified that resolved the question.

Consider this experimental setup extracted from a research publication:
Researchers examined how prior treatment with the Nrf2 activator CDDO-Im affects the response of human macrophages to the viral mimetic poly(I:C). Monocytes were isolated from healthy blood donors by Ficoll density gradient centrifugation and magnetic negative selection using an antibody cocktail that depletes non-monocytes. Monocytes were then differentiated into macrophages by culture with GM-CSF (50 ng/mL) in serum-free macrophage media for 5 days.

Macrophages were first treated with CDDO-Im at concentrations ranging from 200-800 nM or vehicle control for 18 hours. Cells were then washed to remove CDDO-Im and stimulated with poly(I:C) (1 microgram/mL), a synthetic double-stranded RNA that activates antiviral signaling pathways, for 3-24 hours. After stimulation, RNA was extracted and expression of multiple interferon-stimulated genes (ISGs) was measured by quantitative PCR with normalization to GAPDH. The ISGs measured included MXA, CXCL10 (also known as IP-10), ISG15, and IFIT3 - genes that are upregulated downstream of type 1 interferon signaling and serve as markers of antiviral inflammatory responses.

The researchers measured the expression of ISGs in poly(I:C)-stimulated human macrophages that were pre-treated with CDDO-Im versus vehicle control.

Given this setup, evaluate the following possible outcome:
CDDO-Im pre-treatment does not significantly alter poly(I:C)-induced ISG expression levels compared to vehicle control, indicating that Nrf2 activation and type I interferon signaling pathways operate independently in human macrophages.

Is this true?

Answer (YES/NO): NO